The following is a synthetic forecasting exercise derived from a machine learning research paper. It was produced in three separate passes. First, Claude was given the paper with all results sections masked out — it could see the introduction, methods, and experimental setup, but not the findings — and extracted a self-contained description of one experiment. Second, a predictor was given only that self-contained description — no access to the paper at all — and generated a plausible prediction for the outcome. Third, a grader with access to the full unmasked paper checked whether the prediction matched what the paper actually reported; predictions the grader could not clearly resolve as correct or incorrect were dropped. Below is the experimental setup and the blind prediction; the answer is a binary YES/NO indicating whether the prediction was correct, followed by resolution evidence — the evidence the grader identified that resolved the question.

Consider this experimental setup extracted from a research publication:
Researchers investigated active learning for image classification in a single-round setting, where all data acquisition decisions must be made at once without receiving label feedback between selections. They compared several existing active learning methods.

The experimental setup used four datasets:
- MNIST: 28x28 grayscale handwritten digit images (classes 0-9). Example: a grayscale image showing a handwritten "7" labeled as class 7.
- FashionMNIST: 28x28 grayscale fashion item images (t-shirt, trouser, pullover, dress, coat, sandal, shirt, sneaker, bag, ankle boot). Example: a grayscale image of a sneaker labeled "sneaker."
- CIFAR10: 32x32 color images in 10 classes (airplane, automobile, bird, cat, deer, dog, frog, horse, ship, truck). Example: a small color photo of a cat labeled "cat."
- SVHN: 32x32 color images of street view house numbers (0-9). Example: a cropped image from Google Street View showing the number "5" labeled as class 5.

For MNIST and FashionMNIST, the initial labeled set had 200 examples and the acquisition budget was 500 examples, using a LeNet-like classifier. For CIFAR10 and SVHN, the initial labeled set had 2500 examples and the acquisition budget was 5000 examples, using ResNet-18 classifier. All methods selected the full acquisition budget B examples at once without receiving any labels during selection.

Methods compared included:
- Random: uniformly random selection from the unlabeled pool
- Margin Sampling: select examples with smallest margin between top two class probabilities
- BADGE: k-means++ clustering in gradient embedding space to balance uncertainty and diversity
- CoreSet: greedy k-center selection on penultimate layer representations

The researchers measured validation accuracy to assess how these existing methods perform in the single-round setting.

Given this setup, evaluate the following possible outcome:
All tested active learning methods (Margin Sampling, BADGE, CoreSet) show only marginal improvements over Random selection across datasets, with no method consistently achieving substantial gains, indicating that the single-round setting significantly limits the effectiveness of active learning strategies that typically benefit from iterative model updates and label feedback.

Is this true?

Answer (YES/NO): YES